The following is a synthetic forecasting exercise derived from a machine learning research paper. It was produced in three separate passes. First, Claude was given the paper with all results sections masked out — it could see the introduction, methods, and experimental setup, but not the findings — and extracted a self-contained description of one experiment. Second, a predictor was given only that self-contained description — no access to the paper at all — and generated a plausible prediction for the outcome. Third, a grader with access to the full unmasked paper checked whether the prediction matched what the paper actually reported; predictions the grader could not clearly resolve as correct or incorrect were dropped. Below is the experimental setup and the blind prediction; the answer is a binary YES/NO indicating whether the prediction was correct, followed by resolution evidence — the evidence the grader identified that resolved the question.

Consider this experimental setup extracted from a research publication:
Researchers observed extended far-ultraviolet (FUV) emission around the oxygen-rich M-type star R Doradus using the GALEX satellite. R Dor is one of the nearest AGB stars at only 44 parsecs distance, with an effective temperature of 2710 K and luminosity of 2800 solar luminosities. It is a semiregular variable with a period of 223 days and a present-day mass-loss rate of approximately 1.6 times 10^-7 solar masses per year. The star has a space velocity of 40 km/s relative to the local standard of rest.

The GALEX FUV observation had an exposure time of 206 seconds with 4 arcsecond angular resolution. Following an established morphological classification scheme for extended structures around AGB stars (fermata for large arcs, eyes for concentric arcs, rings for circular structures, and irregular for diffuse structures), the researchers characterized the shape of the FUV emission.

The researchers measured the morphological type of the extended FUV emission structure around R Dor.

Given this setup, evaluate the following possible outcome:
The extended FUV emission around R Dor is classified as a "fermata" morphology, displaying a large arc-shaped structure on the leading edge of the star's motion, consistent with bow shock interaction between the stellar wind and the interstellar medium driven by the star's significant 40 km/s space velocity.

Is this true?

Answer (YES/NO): NO